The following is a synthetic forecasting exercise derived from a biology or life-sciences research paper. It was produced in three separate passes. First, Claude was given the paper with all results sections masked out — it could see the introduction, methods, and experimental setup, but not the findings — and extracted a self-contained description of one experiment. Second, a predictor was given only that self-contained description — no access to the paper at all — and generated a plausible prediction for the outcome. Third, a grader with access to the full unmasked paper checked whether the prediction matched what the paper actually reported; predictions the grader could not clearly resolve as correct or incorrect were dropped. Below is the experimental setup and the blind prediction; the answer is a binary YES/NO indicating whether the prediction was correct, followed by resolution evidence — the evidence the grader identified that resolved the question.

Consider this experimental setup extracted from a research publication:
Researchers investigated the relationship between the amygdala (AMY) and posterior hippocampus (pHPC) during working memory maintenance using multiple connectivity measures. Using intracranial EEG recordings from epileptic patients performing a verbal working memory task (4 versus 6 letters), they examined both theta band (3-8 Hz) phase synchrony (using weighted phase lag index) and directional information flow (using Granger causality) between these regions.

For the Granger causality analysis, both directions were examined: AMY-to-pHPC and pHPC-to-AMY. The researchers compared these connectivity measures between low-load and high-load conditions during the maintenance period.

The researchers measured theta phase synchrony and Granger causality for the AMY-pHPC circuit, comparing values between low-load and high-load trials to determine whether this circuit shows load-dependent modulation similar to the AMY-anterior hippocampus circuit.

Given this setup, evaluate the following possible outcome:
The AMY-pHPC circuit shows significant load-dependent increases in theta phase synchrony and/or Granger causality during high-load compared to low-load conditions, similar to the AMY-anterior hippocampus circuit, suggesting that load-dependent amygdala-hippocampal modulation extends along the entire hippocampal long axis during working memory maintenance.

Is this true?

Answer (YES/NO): NO